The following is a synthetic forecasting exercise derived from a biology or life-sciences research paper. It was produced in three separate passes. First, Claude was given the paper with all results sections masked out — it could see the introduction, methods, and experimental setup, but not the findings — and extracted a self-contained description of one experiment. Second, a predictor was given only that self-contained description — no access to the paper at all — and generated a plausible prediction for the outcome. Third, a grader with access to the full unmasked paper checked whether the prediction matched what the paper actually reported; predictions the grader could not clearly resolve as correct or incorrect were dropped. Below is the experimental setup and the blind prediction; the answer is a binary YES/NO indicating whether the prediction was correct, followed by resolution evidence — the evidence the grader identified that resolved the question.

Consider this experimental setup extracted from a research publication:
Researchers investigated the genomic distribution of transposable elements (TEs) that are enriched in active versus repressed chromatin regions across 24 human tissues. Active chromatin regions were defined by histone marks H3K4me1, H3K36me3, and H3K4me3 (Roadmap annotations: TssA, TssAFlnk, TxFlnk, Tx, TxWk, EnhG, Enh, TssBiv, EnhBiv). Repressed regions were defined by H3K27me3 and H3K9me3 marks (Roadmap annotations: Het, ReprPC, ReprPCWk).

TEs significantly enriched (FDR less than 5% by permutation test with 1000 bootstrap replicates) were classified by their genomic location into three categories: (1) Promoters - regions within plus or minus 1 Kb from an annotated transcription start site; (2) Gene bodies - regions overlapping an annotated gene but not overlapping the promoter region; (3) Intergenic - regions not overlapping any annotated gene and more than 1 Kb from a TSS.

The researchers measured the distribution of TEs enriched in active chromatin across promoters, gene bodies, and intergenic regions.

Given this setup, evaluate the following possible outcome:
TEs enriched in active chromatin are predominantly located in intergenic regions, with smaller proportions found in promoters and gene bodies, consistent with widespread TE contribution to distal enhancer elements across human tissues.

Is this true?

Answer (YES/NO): NO